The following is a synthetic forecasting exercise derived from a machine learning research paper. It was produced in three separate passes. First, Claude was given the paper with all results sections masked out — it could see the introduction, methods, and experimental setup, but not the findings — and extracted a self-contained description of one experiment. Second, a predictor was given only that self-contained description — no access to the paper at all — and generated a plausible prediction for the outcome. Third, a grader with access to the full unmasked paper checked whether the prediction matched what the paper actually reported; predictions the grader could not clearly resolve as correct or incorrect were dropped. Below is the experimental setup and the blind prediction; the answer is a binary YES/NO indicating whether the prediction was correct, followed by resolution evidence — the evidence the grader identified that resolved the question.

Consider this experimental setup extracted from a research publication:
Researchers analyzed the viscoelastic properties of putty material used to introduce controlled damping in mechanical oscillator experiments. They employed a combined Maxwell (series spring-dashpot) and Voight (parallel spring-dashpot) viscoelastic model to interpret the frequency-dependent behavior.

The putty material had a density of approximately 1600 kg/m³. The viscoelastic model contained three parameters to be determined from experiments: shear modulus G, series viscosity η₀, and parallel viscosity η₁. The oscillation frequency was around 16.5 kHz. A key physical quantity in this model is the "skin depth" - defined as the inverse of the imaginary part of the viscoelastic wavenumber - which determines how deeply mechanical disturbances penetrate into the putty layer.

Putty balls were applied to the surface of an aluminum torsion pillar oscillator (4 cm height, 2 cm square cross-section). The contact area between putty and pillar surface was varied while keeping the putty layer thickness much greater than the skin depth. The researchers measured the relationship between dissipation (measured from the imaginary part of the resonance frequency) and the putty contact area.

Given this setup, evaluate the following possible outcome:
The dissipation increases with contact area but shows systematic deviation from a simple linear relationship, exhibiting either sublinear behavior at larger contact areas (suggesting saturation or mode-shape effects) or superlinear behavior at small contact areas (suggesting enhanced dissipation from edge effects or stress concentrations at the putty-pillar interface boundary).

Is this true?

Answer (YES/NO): NO